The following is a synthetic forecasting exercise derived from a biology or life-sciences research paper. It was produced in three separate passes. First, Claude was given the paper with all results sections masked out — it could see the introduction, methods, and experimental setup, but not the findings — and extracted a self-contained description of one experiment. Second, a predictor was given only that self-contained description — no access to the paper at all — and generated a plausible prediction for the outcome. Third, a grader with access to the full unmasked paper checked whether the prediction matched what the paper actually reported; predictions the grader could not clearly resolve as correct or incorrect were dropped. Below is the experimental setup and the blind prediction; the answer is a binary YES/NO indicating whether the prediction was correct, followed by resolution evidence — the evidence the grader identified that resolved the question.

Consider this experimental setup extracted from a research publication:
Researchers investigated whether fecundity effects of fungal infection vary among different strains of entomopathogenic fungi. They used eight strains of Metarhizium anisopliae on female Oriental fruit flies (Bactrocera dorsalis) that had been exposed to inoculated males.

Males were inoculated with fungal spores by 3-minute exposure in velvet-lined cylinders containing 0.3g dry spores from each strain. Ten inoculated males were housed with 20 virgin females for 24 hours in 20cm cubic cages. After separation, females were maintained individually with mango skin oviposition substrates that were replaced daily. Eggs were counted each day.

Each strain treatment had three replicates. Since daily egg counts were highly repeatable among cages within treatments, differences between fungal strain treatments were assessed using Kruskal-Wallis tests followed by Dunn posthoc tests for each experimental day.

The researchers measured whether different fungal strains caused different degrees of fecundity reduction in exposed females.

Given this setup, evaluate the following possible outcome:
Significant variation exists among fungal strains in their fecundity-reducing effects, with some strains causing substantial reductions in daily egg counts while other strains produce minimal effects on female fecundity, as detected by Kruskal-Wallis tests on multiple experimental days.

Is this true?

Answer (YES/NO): NO